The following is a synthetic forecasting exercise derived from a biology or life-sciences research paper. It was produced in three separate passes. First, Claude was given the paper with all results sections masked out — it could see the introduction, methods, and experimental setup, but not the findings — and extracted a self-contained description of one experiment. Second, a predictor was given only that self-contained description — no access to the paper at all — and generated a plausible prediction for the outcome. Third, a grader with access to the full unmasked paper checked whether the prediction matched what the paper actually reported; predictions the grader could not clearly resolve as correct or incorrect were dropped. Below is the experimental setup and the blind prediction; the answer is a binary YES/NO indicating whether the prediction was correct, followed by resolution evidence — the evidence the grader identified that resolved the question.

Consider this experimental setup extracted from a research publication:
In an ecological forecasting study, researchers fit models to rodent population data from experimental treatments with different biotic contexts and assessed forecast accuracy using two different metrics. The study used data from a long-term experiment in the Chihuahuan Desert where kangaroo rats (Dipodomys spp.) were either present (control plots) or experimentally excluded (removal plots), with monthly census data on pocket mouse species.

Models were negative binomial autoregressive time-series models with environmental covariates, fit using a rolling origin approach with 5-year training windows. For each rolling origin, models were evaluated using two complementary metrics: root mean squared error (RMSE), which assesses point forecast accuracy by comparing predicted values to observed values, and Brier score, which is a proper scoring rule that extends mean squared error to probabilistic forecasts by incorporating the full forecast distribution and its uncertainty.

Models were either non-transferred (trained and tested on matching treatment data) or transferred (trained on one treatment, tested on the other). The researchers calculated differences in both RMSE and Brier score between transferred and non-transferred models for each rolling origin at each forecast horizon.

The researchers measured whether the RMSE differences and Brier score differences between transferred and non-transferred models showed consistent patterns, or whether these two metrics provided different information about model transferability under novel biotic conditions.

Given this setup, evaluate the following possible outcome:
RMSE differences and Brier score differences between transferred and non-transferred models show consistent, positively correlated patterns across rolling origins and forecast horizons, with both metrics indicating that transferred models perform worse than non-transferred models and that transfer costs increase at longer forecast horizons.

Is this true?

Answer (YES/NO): NO